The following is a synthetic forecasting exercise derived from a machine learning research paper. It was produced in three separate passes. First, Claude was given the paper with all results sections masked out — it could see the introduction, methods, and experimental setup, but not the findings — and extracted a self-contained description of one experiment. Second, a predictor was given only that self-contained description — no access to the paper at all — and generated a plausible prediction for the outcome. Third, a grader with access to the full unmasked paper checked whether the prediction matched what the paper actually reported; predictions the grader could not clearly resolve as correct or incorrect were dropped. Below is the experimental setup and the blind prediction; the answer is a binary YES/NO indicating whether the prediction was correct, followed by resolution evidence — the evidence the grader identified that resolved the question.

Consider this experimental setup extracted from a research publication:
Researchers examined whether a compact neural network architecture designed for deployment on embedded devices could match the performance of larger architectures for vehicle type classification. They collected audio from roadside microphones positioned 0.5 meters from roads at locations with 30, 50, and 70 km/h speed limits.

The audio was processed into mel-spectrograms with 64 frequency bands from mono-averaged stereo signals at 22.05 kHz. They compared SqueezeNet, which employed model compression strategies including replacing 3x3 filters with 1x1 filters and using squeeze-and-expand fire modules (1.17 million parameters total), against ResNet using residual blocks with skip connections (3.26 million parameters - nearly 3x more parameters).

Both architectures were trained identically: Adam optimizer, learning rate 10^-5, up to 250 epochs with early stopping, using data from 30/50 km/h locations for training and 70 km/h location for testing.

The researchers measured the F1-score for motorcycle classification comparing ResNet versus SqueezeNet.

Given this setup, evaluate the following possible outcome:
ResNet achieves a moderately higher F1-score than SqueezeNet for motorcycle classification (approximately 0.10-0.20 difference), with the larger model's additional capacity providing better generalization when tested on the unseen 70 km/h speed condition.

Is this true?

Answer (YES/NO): NO